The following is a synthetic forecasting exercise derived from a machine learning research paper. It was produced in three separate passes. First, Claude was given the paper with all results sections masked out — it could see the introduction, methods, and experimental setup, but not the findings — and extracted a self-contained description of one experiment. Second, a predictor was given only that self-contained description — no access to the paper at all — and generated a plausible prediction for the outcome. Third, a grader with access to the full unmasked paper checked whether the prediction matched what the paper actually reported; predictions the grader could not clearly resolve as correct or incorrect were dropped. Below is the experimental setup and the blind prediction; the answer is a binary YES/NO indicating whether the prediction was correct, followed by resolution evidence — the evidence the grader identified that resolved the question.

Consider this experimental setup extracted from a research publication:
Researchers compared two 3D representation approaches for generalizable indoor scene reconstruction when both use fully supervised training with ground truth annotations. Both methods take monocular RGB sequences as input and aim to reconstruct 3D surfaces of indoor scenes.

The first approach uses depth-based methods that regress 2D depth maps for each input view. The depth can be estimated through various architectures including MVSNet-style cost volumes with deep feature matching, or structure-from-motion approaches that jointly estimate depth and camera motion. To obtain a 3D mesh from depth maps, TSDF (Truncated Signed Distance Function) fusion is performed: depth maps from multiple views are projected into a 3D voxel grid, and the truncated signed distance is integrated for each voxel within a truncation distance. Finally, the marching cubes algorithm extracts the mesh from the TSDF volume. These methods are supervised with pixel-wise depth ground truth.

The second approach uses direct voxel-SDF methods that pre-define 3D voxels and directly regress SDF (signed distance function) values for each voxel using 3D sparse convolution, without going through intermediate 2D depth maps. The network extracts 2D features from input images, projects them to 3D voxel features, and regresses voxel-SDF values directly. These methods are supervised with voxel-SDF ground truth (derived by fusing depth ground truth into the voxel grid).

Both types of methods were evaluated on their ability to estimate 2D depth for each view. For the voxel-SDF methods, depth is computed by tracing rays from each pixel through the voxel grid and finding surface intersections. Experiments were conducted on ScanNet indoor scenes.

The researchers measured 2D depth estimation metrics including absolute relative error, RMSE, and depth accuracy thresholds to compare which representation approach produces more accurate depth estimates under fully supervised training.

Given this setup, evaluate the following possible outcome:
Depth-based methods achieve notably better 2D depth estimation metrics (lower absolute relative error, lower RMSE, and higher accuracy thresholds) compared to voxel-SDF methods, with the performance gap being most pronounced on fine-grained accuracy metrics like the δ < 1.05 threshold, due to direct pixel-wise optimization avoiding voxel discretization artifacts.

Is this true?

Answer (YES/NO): NO